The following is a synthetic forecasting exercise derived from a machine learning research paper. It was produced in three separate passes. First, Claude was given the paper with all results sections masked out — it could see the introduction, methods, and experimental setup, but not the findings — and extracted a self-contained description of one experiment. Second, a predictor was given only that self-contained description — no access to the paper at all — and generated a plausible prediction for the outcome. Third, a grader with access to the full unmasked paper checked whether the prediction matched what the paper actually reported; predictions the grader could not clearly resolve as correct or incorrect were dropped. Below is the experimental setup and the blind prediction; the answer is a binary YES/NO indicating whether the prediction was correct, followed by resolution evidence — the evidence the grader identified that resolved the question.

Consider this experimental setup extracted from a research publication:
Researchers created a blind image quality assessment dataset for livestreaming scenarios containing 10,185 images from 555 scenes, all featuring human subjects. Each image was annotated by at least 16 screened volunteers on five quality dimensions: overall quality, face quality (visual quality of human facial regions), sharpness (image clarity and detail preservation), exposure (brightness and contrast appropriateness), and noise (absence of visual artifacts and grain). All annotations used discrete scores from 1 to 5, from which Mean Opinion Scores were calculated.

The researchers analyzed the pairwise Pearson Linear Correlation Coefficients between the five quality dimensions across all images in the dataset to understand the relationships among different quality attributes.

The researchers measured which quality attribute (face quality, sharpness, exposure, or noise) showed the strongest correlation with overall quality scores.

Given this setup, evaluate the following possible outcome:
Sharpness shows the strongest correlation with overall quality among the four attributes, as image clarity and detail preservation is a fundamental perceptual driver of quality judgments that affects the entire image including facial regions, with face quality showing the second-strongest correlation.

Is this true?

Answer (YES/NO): NO